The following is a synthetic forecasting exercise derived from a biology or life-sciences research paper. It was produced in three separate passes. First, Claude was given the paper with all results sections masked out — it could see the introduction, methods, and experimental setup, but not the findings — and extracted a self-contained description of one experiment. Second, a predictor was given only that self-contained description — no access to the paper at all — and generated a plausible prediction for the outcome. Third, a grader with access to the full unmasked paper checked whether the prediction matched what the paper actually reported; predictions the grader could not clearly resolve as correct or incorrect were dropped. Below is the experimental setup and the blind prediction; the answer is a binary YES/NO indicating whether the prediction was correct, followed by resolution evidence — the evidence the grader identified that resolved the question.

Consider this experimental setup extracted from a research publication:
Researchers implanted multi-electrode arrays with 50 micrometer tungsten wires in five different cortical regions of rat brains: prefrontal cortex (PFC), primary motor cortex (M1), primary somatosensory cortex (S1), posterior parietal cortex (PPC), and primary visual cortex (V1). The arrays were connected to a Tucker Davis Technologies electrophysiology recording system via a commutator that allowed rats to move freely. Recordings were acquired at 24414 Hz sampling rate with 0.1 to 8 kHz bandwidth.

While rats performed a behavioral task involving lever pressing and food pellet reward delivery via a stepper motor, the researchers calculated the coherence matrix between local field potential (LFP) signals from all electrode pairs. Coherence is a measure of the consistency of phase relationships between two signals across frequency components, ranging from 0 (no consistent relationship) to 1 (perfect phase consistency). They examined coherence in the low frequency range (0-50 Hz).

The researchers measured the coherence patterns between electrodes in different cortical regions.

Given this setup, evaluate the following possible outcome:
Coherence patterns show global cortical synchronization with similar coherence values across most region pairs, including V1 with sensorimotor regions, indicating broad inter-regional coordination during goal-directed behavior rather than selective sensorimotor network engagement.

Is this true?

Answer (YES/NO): NO